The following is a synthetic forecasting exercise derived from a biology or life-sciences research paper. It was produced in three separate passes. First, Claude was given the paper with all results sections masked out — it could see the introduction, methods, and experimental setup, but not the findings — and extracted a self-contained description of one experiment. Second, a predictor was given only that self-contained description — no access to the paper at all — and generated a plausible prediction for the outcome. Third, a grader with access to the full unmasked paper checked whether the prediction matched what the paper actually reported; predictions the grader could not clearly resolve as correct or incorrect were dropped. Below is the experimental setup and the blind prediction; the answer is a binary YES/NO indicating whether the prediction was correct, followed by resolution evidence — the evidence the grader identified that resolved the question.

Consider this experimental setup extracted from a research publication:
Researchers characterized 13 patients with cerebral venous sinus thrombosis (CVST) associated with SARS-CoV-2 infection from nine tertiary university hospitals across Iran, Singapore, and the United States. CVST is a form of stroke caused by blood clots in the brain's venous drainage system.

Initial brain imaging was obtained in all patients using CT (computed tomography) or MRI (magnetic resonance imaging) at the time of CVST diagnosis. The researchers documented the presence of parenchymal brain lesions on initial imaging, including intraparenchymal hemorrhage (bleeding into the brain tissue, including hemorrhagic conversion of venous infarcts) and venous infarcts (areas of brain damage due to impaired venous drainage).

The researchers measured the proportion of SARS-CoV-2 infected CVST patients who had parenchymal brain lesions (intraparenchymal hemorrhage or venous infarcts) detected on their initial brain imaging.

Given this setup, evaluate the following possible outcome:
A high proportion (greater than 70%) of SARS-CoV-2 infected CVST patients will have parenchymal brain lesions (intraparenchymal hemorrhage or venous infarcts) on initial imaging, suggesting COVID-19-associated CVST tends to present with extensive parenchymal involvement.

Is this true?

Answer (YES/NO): NO